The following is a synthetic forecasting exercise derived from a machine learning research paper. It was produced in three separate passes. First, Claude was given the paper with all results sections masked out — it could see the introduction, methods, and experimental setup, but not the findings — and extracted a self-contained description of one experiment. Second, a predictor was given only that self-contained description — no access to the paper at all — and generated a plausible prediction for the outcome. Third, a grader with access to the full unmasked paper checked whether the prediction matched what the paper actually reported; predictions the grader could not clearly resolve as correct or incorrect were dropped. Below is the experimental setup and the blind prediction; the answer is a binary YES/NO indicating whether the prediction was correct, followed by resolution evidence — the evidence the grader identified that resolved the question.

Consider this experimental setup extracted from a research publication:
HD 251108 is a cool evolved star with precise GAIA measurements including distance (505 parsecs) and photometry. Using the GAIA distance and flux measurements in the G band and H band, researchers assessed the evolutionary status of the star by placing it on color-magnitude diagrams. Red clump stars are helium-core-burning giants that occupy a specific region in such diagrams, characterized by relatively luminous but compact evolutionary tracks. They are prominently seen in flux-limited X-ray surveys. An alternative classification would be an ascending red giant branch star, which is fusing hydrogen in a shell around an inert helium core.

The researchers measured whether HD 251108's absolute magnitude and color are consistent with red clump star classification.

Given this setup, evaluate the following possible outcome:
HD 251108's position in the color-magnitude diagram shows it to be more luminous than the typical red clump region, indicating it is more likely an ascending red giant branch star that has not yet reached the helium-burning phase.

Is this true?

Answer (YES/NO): NO